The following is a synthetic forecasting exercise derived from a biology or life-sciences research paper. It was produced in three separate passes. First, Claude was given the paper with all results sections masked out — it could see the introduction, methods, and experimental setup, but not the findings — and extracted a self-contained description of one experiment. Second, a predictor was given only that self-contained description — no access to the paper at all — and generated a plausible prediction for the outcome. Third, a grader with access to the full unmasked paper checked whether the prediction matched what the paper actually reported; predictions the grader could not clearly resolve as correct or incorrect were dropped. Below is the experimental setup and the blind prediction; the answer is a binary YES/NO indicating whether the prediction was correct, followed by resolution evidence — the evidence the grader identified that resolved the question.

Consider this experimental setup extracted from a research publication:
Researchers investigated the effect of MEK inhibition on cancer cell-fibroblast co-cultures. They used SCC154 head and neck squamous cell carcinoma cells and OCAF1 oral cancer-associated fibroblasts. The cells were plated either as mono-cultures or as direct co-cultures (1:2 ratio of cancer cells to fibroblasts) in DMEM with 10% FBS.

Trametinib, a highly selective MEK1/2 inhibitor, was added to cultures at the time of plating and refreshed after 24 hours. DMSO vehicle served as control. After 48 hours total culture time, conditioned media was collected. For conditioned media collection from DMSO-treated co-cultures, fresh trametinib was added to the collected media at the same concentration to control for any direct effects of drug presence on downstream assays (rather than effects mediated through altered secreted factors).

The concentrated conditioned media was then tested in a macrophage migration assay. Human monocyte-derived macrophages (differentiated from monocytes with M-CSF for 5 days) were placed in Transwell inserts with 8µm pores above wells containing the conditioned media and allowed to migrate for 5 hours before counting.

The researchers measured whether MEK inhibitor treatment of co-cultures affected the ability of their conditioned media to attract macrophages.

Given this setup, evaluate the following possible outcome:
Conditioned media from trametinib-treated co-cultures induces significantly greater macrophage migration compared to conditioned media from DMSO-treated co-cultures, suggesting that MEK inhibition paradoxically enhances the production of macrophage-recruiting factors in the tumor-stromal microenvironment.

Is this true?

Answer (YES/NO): NO